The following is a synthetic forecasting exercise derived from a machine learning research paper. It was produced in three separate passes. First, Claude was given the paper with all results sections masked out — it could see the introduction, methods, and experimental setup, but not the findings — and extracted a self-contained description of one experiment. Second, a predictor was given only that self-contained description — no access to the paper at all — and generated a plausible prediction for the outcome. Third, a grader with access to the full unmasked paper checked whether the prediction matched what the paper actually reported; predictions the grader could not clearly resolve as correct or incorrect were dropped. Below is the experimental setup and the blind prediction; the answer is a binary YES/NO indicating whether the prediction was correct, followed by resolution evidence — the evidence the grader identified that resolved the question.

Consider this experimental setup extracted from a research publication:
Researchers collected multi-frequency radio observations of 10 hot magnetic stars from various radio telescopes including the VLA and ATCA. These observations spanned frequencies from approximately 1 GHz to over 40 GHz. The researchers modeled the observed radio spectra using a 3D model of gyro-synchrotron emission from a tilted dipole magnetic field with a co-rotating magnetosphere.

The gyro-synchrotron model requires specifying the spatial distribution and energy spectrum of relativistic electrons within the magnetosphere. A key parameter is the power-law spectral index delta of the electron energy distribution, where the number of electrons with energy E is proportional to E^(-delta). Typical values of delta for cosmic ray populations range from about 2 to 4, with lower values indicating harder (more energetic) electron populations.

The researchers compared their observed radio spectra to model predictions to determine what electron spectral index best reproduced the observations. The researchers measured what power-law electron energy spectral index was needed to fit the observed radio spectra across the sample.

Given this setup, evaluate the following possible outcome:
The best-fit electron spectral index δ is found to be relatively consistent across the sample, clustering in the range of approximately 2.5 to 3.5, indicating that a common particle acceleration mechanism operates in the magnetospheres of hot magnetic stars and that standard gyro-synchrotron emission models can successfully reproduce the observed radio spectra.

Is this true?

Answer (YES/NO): NO